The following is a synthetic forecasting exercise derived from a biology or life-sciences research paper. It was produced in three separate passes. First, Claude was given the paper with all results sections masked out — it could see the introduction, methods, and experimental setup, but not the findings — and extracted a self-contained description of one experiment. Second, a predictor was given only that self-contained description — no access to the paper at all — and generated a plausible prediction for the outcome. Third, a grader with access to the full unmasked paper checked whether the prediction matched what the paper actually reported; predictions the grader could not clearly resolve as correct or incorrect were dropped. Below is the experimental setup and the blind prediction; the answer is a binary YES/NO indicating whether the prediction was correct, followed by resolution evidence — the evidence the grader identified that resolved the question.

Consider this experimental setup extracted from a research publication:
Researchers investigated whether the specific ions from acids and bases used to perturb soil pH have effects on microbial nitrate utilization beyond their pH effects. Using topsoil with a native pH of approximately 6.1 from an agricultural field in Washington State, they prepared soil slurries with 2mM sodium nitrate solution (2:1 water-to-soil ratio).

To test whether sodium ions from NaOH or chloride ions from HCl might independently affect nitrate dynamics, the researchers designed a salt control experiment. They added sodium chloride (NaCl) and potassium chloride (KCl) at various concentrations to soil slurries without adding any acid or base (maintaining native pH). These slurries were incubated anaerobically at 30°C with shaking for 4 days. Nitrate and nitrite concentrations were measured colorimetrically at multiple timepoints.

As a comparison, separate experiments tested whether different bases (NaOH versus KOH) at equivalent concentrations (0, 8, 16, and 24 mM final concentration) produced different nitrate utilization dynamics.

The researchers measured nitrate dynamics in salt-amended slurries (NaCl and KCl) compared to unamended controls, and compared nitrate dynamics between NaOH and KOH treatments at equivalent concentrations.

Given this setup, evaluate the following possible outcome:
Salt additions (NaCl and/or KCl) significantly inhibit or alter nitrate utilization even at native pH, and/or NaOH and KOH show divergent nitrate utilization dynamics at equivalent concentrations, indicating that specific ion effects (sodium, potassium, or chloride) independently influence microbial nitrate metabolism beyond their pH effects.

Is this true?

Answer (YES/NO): NO